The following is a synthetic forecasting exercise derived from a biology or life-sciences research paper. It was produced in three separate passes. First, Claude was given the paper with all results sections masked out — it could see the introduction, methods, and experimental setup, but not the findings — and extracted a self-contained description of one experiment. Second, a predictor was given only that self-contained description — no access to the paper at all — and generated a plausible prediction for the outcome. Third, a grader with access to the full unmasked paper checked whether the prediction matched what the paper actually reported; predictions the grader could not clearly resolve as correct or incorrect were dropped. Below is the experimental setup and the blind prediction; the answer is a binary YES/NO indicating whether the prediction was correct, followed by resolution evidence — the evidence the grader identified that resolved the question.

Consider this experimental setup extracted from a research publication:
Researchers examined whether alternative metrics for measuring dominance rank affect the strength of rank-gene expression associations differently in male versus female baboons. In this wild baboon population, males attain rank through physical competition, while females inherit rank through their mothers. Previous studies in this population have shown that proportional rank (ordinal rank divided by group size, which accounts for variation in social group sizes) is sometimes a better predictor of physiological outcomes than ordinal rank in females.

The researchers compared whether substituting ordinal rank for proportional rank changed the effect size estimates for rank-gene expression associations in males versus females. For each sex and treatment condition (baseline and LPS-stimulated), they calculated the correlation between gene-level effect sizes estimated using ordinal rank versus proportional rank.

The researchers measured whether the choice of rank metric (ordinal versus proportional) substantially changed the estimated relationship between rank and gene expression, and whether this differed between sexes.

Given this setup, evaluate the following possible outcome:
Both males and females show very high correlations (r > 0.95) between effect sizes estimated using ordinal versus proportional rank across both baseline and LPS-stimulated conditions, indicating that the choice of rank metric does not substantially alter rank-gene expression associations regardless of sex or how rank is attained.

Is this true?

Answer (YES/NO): NO